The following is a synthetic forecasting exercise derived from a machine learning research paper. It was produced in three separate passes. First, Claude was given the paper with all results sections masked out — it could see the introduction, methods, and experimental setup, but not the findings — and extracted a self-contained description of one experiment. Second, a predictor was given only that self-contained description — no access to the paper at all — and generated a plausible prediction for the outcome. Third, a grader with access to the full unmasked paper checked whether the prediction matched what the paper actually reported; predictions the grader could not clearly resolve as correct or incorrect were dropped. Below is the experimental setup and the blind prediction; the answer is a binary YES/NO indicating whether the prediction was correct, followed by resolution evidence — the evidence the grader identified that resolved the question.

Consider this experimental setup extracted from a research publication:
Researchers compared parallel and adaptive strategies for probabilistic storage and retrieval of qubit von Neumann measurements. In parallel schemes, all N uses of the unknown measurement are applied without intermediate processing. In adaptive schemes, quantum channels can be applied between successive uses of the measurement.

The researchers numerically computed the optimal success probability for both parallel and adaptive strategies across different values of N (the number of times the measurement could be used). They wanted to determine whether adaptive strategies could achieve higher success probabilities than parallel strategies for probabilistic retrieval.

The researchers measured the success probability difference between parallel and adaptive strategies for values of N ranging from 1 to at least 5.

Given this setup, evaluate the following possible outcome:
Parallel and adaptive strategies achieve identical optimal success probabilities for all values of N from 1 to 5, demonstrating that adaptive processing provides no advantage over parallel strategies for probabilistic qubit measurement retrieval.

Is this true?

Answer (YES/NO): NO